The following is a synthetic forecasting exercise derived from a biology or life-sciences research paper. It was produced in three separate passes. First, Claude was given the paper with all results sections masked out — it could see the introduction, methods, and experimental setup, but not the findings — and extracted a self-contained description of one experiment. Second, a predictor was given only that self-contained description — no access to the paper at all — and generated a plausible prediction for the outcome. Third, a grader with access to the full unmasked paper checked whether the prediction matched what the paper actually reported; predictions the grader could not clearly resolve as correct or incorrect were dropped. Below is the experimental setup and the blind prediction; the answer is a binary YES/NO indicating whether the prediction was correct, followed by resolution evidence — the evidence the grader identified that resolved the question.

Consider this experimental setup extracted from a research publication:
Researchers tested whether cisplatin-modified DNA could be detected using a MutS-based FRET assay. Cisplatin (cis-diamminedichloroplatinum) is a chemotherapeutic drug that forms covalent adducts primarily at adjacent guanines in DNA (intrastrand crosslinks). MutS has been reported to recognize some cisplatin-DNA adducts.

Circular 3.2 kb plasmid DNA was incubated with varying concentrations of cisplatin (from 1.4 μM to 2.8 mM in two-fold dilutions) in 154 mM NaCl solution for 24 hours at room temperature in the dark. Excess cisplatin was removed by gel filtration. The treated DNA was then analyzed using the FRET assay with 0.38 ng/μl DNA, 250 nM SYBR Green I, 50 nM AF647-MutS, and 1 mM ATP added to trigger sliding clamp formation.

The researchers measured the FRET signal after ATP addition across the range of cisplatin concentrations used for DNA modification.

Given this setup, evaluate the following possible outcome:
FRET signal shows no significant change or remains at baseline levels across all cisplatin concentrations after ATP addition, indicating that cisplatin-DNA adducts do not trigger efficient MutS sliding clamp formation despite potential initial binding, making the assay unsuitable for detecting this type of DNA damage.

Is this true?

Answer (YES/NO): NO